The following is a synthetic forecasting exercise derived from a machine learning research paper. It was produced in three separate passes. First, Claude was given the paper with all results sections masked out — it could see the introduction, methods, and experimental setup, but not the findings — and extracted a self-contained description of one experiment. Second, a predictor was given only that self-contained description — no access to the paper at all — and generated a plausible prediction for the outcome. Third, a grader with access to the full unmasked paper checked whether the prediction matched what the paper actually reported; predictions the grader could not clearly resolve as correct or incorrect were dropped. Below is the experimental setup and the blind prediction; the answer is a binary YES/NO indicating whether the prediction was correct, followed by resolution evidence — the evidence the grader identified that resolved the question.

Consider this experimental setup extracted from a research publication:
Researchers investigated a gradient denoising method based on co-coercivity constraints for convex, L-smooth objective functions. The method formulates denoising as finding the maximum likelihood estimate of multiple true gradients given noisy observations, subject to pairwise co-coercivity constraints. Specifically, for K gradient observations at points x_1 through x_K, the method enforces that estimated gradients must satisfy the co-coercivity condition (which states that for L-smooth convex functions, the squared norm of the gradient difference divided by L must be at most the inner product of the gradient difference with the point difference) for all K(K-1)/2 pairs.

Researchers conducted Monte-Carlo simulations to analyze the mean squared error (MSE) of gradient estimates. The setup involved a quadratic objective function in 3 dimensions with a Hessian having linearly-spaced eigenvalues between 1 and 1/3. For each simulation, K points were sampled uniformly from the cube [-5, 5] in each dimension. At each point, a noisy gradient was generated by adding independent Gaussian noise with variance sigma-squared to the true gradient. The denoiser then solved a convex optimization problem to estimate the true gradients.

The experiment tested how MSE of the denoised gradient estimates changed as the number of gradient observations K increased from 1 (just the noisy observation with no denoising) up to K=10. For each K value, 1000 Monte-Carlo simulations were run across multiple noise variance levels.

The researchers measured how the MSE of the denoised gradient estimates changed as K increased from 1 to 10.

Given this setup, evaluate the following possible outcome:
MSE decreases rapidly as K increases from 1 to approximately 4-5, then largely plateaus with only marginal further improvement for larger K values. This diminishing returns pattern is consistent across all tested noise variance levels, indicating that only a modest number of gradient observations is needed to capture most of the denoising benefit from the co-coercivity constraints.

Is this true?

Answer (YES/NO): NO